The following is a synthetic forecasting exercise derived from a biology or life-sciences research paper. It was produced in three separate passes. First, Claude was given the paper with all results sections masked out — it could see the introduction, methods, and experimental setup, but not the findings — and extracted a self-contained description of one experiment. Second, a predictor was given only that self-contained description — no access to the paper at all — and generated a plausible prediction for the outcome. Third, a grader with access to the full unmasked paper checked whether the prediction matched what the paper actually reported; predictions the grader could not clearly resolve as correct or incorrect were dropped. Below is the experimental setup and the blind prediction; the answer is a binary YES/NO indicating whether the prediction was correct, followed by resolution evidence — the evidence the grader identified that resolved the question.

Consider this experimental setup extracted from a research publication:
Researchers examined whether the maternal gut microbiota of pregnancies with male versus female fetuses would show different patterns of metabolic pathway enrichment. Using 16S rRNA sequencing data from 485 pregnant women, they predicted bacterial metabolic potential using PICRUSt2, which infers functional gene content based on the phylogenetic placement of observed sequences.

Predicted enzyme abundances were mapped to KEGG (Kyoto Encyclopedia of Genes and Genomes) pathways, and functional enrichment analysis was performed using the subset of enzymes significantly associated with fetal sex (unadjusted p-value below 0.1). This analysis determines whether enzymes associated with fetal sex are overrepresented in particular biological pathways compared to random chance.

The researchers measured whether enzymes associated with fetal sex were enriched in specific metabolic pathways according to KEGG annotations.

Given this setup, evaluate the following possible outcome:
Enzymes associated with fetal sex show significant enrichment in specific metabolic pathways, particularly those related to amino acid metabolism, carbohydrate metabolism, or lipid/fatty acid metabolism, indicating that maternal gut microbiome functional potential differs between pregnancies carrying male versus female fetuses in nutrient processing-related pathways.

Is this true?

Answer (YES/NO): YES